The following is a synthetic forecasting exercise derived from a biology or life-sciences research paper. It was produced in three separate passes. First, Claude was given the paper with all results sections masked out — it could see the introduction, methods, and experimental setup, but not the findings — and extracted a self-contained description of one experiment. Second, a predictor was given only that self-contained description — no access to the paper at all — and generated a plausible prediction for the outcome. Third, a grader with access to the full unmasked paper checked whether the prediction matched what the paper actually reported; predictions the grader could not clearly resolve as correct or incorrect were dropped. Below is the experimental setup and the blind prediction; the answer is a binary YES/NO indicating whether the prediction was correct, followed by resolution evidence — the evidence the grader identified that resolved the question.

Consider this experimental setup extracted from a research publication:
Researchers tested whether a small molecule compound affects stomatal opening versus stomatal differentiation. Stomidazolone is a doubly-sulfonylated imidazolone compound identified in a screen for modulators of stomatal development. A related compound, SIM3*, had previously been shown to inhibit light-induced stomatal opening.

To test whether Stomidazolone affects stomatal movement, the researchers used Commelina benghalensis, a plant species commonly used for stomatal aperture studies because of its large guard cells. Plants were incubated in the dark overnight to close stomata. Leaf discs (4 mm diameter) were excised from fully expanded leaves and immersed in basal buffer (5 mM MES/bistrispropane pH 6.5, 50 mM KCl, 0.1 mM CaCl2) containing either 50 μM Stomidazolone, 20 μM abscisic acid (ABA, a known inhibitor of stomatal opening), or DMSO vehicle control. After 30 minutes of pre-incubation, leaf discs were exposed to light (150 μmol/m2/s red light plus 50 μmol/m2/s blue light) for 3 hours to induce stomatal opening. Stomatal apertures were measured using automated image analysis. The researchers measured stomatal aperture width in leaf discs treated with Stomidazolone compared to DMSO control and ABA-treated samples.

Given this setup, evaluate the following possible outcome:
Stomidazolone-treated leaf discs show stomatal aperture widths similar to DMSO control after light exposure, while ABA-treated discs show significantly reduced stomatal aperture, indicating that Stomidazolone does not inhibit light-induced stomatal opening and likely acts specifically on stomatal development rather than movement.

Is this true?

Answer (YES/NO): YES